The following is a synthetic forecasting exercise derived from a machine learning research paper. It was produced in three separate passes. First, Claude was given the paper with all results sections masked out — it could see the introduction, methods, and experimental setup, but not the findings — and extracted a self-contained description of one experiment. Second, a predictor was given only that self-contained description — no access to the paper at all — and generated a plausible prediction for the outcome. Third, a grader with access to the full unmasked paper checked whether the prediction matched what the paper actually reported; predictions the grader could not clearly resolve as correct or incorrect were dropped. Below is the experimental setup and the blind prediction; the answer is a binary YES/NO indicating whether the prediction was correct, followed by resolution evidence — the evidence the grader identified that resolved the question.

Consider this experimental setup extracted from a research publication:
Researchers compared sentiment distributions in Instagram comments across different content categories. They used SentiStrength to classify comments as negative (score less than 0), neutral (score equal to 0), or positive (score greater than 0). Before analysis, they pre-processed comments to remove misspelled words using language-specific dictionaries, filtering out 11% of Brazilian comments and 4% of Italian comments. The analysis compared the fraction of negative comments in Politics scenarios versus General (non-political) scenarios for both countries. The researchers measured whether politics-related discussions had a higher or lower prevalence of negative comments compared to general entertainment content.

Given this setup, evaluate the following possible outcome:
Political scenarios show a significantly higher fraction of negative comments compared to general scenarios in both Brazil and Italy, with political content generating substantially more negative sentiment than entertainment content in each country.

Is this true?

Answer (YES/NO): YES